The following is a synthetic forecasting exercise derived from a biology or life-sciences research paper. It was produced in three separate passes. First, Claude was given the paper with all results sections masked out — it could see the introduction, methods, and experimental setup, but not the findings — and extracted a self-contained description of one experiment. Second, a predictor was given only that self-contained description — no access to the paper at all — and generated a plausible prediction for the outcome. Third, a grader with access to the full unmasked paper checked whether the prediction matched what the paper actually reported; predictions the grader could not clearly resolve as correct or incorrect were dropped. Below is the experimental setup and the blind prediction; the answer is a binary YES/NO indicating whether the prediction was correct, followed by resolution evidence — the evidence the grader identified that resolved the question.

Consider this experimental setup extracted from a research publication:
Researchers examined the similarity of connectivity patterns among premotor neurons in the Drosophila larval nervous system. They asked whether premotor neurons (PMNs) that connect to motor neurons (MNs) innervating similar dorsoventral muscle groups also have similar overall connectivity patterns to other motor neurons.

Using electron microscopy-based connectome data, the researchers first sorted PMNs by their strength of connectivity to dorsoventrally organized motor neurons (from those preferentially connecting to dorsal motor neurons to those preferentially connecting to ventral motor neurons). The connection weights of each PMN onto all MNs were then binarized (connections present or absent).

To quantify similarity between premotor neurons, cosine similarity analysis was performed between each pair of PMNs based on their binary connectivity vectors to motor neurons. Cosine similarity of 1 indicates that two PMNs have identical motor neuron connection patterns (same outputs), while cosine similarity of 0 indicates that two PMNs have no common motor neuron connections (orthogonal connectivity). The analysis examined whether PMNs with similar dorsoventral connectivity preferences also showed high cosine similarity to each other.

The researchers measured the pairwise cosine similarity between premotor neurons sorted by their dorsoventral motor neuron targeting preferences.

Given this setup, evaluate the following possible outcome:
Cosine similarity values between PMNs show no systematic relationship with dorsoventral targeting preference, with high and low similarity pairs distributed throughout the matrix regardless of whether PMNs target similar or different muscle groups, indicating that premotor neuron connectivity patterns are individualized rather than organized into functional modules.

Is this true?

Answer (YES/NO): NO